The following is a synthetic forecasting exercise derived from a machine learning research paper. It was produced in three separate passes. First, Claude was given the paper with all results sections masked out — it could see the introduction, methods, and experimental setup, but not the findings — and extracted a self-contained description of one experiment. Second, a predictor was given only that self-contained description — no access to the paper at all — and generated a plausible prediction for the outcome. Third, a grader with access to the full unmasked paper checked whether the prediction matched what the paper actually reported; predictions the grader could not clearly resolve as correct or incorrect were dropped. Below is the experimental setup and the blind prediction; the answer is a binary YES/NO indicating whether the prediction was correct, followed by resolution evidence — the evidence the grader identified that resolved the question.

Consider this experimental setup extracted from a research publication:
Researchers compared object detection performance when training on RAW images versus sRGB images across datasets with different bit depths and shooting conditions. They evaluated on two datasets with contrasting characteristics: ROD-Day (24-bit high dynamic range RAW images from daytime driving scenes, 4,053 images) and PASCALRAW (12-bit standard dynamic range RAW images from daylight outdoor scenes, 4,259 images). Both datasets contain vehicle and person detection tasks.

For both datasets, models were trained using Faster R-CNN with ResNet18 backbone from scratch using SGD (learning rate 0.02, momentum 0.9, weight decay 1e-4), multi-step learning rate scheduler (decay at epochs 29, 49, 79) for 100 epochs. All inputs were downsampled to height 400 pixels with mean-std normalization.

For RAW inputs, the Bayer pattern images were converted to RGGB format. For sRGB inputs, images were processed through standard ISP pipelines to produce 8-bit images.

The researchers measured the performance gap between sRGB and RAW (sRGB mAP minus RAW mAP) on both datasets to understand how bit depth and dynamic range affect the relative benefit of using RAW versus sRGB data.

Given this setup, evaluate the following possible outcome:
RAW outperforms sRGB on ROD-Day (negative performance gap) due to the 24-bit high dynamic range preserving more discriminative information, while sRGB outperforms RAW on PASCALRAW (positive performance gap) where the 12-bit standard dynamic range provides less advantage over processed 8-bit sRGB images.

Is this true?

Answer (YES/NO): NO